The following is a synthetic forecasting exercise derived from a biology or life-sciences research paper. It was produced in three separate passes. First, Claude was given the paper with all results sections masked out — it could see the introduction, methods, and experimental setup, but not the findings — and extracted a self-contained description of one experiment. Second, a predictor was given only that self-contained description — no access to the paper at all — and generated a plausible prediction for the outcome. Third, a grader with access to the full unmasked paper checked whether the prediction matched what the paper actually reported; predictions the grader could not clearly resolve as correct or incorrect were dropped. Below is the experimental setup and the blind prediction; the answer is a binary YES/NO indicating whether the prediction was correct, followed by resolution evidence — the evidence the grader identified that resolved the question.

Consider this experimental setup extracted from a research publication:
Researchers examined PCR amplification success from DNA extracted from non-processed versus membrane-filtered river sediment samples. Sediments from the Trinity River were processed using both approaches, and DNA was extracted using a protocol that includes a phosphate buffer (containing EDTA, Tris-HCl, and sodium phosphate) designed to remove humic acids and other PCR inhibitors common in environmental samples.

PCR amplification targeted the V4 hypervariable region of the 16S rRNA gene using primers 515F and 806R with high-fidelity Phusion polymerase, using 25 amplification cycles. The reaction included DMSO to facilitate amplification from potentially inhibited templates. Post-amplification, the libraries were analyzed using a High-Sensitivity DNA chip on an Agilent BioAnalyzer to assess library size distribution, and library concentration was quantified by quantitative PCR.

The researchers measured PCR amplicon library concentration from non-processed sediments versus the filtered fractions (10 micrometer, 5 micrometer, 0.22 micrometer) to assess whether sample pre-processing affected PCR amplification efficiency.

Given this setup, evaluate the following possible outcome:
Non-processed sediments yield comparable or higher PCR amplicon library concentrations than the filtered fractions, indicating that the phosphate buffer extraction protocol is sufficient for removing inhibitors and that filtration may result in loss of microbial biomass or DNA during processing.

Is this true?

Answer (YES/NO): YES